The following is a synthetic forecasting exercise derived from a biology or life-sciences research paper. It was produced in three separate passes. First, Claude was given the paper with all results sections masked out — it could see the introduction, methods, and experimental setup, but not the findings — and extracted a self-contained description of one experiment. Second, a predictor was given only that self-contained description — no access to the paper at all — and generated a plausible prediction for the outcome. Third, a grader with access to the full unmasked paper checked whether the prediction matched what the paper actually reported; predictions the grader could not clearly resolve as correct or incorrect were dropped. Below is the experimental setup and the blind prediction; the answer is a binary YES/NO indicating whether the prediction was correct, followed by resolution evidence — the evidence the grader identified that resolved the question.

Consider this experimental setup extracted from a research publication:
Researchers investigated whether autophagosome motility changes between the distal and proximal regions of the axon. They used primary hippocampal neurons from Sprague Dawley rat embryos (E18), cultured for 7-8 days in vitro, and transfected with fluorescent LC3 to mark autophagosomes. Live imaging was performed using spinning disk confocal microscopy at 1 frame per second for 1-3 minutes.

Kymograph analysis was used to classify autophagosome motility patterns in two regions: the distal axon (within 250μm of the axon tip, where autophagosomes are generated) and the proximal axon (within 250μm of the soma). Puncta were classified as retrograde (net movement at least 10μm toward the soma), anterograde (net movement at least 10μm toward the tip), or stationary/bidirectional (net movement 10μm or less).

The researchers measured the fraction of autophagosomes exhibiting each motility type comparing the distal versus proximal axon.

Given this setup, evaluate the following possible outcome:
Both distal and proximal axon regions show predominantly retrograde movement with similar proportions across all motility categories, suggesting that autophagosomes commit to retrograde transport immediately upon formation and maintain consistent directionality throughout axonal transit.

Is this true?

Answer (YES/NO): NO